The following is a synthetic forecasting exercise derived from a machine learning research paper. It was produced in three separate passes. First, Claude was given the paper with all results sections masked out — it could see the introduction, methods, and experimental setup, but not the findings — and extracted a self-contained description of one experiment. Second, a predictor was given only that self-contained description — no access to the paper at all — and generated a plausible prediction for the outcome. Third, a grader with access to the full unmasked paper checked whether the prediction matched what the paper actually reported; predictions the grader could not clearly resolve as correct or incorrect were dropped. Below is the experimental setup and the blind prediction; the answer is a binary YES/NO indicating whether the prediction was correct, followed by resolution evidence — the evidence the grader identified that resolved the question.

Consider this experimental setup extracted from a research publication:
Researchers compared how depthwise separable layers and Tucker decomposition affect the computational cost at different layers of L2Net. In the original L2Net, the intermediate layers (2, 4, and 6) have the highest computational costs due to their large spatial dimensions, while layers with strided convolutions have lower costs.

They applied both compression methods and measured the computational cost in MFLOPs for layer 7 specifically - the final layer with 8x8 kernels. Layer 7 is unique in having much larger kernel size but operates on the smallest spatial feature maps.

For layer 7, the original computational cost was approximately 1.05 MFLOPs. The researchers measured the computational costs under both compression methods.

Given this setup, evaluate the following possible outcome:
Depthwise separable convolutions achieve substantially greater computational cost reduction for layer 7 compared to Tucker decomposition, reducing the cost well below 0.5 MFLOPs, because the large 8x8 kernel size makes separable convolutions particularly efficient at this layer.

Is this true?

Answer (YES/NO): YES